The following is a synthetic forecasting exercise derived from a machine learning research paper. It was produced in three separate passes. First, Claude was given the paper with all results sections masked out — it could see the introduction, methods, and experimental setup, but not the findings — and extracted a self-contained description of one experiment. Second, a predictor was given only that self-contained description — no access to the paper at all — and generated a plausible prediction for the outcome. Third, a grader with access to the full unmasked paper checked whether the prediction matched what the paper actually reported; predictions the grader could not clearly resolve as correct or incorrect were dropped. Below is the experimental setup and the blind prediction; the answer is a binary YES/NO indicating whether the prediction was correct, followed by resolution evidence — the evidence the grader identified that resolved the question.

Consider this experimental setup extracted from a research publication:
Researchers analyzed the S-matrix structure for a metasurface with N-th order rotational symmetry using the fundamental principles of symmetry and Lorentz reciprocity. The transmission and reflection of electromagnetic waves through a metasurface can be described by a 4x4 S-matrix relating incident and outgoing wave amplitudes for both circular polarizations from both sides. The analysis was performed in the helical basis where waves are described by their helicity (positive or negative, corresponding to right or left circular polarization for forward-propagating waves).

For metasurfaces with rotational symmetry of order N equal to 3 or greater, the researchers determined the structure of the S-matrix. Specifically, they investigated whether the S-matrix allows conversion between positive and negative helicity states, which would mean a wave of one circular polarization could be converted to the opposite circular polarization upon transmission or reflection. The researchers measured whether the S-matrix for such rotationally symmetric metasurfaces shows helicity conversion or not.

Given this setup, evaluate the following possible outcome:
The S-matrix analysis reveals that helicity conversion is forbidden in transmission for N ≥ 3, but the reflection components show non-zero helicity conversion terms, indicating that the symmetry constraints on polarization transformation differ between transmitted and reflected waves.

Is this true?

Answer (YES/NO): NO